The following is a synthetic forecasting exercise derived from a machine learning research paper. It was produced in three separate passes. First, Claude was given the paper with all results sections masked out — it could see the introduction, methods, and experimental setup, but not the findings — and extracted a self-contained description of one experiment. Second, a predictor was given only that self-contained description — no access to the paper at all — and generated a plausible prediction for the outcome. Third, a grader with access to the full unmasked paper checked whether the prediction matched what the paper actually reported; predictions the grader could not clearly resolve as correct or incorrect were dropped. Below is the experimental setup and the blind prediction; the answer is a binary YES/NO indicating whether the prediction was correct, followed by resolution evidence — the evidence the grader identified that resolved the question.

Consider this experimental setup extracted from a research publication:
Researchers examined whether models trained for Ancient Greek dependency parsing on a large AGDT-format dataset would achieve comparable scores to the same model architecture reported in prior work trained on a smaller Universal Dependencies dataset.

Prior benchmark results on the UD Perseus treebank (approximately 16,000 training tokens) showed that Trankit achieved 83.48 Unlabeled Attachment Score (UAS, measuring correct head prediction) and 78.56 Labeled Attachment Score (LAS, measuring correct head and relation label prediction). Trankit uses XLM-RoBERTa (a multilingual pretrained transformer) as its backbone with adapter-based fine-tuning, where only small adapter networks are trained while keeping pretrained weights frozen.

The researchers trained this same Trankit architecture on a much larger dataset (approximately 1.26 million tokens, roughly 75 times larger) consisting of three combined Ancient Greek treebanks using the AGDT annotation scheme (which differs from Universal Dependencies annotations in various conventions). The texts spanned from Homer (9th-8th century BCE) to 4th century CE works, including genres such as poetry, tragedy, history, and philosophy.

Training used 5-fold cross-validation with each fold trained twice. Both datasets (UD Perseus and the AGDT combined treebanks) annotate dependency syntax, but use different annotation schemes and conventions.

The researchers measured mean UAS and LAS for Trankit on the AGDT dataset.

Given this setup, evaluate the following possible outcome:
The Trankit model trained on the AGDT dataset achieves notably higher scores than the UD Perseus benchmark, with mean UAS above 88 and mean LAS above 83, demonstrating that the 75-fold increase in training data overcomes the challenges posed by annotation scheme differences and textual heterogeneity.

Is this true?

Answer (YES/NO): NO